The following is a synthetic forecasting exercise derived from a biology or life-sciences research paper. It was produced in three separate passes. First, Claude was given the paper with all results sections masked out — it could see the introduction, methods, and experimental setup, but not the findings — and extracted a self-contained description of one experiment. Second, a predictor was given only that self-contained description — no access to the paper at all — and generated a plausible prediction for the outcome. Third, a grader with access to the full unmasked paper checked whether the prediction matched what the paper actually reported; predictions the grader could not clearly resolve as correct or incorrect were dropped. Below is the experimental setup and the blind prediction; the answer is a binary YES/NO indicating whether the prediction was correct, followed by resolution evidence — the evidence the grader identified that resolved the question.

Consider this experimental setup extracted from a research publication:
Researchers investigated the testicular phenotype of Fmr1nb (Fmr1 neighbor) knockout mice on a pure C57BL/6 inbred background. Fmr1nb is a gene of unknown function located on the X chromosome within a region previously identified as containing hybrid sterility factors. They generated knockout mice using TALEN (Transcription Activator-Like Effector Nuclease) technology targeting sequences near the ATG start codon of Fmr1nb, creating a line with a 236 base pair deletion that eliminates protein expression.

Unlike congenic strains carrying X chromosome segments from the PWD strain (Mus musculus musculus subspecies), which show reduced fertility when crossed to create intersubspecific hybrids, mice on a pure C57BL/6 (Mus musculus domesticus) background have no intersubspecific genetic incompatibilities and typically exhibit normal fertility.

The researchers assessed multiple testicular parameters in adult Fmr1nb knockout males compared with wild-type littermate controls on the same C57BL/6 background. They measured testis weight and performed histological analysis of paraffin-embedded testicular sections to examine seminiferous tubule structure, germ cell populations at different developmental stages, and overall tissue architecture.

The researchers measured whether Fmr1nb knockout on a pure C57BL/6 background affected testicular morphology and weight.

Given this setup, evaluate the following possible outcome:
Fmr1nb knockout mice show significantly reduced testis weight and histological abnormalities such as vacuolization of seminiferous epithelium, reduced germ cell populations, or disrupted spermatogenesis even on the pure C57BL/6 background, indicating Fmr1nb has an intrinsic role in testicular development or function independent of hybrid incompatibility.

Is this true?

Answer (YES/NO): NO